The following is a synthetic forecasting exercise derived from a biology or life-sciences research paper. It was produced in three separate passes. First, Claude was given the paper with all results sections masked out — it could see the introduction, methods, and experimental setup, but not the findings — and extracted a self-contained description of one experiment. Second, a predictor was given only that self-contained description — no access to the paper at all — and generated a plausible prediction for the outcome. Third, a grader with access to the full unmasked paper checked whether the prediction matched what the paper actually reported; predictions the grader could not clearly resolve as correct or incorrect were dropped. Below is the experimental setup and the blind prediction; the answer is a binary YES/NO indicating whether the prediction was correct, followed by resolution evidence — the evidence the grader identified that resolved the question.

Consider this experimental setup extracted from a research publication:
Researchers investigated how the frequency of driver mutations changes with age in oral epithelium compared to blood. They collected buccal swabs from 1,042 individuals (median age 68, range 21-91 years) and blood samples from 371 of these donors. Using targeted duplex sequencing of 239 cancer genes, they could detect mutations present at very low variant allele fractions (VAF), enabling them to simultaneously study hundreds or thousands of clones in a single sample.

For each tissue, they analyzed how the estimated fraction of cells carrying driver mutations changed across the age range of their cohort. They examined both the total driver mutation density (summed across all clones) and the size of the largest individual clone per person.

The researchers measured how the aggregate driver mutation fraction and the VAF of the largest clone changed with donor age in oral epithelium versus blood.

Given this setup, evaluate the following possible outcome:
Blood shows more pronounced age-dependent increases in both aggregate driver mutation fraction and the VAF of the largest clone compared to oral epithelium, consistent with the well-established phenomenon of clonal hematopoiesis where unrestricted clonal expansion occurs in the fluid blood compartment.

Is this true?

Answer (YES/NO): YES